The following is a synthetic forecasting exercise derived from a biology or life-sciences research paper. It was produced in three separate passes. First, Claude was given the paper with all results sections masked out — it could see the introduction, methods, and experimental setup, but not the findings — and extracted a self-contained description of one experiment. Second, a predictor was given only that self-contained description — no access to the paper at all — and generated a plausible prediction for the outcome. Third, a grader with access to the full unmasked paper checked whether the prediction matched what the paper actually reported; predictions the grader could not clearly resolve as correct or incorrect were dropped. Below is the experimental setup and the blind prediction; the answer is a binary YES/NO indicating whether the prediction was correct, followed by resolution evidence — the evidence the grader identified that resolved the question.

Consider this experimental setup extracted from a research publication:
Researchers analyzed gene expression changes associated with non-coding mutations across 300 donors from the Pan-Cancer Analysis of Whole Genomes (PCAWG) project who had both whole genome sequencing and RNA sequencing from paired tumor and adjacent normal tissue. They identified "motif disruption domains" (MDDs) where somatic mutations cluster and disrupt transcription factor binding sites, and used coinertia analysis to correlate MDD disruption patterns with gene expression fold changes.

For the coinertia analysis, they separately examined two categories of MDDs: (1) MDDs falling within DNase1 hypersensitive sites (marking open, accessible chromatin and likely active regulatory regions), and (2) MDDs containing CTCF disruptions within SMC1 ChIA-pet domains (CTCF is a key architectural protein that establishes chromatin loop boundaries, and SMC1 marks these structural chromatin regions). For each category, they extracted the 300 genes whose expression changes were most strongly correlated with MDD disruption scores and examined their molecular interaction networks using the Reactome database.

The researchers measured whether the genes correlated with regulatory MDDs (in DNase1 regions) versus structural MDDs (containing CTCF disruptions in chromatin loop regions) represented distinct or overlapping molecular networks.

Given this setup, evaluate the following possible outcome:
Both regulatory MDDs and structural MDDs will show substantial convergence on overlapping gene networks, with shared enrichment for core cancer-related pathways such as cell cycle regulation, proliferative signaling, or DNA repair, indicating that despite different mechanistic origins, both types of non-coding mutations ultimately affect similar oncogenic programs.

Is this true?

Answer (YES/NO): NO